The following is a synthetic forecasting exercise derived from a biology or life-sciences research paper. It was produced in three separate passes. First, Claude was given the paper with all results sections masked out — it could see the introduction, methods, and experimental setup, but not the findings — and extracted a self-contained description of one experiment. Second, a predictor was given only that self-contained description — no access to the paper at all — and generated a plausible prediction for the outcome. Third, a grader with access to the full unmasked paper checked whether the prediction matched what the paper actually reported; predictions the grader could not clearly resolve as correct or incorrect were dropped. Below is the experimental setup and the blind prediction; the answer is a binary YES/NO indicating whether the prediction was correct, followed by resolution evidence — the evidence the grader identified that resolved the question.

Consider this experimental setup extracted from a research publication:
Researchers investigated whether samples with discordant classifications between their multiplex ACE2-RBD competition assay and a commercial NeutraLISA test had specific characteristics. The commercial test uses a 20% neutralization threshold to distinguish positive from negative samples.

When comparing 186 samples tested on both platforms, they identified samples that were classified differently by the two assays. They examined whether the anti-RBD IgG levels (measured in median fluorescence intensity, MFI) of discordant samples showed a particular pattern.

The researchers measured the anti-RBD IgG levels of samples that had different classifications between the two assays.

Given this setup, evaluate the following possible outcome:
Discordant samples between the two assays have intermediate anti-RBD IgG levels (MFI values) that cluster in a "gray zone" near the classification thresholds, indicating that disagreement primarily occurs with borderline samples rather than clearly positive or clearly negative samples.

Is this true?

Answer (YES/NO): YES